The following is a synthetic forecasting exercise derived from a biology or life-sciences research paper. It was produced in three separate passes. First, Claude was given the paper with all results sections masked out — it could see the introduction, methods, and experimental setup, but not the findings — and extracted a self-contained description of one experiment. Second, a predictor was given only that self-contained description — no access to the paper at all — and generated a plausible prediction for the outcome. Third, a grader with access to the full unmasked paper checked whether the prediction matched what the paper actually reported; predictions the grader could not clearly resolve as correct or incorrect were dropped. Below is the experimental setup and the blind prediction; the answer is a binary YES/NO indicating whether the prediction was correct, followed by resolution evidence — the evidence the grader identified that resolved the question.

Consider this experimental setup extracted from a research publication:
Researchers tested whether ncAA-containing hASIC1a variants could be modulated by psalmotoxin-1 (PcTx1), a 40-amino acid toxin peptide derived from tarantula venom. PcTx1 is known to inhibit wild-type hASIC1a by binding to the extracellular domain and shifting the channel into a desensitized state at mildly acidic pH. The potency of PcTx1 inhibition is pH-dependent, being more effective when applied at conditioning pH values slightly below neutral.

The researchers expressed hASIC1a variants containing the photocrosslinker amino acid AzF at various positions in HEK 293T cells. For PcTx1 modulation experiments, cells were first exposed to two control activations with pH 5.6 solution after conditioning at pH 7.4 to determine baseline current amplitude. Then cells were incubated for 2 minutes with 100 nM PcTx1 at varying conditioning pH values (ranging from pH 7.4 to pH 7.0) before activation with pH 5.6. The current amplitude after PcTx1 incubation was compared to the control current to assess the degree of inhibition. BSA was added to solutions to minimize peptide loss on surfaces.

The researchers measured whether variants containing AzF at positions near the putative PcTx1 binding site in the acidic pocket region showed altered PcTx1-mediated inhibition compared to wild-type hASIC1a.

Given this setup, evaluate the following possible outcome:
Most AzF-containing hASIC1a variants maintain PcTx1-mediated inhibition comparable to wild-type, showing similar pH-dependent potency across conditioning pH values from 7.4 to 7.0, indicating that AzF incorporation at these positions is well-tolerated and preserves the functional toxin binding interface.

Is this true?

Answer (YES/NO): NO